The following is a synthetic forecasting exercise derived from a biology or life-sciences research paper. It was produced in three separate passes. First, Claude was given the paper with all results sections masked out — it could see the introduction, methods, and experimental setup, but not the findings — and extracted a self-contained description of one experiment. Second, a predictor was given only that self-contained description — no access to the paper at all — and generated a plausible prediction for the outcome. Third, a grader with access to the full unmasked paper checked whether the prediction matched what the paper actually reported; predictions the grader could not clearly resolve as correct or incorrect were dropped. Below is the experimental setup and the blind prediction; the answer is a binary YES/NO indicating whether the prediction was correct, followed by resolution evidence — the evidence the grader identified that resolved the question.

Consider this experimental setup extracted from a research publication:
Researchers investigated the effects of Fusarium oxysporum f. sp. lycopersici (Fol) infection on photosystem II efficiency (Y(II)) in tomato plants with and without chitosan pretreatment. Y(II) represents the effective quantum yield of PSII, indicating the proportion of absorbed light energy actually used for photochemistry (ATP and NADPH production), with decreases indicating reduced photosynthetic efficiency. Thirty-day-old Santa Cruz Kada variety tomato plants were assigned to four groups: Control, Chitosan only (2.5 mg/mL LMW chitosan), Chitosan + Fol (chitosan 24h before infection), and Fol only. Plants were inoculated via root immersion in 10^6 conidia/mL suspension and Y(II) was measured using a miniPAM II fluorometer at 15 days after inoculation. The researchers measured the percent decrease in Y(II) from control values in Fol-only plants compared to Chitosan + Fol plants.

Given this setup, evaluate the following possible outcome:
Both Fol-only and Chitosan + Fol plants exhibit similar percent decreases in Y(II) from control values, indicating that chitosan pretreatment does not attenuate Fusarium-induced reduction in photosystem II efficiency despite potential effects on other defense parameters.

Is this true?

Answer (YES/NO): NO